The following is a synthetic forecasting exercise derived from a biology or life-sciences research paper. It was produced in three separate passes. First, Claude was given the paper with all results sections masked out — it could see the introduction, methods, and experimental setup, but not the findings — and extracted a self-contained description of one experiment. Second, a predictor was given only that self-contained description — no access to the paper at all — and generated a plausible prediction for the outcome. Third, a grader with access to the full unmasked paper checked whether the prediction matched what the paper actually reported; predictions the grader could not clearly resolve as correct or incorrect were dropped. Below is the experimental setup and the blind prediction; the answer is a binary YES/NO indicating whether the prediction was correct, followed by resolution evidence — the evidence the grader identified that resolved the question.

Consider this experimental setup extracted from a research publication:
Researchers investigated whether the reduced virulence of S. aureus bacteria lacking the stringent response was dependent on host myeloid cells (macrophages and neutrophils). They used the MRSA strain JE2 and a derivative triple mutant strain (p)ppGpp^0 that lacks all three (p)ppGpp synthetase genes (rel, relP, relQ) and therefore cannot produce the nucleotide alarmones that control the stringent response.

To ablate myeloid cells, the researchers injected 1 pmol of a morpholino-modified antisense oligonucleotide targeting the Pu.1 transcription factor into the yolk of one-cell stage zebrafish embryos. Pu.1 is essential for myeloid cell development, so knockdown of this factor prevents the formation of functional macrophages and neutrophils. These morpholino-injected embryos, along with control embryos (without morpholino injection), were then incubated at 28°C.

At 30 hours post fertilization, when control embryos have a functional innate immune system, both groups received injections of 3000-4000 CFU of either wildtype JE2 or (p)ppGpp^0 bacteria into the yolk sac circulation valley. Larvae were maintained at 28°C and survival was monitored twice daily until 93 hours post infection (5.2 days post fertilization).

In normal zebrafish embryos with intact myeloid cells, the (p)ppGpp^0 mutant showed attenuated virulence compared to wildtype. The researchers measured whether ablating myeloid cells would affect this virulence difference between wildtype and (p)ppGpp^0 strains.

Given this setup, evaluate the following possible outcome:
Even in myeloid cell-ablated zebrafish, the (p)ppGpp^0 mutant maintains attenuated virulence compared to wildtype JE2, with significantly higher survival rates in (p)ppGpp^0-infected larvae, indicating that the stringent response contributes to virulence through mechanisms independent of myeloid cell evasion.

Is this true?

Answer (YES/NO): NO